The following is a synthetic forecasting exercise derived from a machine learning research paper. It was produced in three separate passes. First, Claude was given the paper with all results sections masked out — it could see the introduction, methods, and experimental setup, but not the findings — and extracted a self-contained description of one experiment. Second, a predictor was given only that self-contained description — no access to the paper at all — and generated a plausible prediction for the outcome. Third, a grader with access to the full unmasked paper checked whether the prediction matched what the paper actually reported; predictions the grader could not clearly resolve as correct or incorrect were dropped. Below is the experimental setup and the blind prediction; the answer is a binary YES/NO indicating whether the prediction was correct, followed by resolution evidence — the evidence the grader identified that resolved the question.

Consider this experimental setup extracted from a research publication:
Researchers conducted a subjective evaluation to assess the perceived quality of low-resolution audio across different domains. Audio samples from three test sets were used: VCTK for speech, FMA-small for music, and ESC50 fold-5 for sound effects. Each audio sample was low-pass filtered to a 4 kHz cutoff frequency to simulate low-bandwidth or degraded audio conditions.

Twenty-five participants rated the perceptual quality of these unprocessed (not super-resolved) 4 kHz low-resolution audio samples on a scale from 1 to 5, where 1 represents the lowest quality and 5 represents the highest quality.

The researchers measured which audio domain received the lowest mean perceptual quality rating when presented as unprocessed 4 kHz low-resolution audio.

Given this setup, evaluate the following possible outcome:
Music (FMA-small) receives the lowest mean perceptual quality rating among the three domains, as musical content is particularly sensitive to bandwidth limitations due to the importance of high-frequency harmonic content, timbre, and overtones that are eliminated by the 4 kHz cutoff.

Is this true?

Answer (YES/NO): YES